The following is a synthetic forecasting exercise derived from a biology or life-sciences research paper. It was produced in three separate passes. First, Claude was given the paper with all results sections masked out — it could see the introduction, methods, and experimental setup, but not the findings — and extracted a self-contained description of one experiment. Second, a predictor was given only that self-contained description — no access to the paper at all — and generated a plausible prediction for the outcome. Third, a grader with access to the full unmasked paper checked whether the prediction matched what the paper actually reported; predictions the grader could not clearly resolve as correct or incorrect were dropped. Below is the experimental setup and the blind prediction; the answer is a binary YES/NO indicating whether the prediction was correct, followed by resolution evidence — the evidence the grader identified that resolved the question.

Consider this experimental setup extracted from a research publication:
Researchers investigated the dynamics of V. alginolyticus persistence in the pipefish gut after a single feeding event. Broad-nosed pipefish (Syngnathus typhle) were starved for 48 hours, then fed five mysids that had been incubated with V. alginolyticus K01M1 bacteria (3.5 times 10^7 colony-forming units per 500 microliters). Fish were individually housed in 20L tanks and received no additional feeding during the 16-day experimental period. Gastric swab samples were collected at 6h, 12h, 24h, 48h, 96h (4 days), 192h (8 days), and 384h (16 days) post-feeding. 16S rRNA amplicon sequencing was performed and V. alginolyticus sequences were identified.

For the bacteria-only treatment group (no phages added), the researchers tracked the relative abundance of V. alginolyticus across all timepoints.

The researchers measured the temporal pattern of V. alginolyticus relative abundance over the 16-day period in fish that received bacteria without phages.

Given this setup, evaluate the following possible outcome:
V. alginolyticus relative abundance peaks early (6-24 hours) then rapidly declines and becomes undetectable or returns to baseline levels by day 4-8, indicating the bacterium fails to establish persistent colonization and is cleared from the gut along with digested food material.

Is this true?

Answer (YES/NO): YES